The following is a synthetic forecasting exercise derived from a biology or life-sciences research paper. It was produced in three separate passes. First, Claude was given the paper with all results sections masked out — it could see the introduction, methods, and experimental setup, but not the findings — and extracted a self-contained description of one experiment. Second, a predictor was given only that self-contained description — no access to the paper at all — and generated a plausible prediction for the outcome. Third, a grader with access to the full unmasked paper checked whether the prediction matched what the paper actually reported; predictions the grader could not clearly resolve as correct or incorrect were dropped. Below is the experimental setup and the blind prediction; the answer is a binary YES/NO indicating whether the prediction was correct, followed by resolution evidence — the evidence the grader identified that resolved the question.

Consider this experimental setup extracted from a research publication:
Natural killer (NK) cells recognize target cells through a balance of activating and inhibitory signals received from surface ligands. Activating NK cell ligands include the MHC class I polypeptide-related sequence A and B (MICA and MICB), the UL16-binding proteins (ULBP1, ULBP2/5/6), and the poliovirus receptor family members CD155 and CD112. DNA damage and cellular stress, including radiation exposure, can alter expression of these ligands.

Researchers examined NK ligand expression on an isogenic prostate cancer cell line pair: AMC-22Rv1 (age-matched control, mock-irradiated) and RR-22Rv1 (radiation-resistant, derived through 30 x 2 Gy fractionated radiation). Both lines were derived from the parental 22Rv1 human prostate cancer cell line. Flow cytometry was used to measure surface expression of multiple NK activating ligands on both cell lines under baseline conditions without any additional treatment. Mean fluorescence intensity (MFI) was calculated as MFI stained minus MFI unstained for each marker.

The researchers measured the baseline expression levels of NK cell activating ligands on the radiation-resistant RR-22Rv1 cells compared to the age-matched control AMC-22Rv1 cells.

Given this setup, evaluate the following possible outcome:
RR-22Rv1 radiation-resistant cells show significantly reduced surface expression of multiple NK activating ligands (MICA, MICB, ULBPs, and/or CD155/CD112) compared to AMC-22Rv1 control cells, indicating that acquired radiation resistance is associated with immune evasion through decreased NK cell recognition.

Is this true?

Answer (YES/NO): NO